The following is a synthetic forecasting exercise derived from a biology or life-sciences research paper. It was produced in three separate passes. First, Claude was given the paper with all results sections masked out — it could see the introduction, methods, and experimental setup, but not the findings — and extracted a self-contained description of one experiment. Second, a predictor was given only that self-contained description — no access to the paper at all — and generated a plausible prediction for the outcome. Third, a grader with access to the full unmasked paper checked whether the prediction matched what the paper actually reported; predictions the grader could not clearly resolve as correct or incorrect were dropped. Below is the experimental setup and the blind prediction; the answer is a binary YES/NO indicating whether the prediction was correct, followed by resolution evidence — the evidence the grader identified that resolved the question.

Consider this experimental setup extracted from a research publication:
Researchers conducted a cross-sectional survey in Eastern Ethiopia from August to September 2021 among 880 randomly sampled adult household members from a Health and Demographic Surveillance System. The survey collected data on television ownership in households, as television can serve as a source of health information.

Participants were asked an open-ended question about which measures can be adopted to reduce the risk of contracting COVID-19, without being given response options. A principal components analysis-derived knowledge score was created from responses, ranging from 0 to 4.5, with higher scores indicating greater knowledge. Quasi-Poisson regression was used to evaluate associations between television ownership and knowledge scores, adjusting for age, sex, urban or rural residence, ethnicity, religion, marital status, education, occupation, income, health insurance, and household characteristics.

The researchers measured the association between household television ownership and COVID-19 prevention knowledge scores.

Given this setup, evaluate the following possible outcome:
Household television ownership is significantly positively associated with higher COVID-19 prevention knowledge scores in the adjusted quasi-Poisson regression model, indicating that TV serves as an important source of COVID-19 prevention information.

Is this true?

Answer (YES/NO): NO